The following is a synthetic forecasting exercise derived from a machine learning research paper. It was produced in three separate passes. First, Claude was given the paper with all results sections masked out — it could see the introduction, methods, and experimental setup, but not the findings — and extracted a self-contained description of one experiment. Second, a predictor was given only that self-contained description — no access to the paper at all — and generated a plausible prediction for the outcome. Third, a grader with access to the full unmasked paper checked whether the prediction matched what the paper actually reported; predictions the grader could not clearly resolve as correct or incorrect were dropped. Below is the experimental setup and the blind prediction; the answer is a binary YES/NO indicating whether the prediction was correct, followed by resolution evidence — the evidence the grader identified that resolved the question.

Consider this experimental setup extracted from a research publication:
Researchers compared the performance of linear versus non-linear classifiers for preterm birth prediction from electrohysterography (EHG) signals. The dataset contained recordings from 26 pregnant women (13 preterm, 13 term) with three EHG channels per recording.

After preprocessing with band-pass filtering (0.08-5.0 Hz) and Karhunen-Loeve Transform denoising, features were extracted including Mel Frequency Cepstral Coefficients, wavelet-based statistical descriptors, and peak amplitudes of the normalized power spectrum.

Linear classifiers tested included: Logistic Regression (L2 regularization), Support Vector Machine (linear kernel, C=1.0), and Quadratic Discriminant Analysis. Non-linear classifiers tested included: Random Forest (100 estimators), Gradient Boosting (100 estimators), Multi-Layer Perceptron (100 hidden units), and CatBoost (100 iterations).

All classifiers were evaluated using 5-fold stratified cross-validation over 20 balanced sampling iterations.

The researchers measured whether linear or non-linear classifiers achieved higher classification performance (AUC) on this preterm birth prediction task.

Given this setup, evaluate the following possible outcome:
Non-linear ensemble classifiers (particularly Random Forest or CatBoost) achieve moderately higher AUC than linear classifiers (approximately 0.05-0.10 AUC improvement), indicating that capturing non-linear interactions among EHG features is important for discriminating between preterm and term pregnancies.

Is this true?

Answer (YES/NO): NO